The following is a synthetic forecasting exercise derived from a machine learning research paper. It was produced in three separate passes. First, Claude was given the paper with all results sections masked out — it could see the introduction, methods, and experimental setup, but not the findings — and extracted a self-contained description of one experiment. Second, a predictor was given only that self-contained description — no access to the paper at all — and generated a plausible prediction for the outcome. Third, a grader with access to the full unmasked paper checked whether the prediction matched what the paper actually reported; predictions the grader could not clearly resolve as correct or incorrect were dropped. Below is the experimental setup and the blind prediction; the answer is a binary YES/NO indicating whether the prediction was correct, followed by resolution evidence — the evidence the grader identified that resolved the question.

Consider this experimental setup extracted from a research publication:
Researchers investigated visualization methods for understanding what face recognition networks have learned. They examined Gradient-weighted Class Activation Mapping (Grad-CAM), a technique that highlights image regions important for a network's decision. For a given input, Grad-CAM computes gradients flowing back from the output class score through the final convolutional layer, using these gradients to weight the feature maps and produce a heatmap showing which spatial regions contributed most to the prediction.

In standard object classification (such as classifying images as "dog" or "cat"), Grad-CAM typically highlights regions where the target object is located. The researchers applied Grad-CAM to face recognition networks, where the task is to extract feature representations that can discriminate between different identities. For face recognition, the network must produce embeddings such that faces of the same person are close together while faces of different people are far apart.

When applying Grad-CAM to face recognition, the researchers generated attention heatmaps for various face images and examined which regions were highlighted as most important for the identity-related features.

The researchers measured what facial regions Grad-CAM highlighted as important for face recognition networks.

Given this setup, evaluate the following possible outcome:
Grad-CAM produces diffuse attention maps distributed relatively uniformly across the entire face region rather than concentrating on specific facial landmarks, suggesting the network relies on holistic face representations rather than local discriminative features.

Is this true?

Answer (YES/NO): YES